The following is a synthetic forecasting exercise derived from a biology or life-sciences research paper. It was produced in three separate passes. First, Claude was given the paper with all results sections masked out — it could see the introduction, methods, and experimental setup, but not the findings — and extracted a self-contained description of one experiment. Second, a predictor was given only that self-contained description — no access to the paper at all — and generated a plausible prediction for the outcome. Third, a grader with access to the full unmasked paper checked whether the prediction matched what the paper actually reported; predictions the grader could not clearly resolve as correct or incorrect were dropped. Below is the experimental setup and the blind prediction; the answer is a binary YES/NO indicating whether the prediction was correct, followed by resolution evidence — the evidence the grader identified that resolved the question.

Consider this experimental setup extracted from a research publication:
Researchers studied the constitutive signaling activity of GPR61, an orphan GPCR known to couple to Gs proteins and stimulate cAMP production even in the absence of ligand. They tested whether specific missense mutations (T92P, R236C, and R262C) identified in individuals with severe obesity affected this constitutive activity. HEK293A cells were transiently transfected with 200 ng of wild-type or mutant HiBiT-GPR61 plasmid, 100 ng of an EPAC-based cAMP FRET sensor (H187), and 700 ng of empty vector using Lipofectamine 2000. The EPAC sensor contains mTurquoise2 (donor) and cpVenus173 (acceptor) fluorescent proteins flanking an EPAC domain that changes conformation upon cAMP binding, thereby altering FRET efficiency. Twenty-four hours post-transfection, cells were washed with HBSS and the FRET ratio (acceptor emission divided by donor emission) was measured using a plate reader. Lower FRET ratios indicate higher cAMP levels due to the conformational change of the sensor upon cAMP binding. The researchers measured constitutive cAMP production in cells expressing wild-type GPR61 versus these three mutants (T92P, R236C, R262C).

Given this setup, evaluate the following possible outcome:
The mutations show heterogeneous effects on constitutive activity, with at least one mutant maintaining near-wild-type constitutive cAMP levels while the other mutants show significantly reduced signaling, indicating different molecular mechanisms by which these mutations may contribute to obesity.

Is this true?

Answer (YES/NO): NO